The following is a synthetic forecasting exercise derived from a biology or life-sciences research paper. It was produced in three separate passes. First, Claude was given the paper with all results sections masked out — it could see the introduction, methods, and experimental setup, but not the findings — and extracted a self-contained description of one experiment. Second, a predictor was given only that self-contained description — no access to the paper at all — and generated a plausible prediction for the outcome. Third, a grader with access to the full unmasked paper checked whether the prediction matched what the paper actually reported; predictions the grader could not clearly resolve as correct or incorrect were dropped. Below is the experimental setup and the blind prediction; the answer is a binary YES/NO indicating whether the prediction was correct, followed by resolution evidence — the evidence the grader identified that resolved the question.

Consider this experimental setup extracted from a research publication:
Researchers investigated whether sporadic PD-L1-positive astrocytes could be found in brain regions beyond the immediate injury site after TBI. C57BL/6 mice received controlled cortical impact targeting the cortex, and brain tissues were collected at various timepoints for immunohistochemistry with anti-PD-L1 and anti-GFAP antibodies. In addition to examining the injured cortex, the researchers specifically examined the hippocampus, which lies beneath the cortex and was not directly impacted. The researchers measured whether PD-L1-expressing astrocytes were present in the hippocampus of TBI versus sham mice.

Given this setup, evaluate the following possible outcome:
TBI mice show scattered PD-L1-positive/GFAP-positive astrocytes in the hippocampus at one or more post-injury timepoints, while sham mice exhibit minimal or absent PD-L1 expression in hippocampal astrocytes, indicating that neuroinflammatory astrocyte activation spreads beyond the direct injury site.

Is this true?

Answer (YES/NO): YES